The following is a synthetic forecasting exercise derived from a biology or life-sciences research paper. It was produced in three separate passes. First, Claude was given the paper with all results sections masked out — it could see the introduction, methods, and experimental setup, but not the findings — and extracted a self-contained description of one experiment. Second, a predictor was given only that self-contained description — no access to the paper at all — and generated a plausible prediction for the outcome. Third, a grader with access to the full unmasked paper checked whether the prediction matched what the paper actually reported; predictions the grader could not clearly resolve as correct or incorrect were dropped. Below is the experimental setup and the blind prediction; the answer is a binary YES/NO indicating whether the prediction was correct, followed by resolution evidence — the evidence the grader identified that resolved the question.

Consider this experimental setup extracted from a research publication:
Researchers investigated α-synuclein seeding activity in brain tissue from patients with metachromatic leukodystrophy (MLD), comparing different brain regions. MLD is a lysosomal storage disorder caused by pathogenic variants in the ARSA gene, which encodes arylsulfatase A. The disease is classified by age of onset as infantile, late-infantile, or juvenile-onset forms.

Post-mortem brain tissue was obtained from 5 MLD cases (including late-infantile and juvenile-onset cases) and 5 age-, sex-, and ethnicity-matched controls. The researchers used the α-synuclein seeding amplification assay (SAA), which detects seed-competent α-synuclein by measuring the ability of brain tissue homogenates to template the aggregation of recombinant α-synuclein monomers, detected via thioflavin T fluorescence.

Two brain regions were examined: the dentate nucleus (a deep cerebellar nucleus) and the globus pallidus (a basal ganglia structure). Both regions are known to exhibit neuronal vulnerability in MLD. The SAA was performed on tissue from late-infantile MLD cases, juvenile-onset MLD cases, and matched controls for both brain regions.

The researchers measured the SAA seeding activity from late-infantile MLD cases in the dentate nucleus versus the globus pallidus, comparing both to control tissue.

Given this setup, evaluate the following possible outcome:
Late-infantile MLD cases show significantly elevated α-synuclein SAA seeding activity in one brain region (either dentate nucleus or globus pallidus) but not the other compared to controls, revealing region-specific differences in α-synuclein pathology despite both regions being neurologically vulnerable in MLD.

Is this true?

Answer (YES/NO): YES